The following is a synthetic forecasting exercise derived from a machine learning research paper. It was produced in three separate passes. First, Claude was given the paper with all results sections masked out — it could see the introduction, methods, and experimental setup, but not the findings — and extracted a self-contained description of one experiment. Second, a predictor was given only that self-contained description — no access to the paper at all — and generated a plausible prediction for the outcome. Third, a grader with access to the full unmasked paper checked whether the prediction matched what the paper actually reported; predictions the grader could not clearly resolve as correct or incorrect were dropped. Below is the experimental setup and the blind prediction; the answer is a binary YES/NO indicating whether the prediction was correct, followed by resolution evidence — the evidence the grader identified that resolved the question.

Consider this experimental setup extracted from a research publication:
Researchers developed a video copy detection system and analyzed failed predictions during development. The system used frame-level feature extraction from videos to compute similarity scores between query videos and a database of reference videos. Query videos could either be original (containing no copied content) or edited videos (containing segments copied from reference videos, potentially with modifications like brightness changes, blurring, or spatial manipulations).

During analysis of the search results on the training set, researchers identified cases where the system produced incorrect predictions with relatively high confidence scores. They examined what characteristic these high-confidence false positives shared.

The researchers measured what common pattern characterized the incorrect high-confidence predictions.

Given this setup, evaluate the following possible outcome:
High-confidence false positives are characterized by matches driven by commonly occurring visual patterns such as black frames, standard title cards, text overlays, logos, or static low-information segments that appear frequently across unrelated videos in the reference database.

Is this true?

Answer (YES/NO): NO